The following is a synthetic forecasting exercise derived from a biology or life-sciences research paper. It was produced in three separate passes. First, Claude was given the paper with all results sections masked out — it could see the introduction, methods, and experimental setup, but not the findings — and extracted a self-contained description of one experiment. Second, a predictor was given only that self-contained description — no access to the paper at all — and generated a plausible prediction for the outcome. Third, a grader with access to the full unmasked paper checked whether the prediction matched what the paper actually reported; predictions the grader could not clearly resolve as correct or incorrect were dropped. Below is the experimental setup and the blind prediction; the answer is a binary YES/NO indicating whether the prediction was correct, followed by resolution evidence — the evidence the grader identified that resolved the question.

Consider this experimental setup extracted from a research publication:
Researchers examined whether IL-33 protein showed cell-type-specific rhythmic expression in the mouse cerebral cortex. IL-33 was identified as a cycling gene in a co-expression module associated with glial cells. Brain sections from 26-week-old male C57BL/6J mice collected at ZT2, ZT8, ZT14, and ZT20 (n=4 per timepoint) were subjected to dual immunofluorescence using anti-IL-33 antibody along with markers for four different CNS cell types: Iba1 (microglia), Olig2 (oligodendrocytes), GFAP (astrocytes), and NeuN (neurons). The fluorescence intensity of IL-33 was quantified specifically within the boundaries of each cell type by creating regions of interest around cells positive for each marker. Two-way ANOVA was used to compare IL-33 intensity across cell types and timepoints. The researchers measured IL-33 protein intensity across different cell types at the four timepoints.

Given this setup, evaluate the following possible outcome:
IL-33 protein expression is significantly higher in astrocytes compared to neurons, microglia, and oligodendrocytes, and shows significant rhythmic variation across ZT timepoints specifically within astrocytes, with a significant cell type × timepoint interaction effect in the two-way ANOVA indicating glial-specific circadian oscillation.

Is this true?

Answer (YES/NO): NO